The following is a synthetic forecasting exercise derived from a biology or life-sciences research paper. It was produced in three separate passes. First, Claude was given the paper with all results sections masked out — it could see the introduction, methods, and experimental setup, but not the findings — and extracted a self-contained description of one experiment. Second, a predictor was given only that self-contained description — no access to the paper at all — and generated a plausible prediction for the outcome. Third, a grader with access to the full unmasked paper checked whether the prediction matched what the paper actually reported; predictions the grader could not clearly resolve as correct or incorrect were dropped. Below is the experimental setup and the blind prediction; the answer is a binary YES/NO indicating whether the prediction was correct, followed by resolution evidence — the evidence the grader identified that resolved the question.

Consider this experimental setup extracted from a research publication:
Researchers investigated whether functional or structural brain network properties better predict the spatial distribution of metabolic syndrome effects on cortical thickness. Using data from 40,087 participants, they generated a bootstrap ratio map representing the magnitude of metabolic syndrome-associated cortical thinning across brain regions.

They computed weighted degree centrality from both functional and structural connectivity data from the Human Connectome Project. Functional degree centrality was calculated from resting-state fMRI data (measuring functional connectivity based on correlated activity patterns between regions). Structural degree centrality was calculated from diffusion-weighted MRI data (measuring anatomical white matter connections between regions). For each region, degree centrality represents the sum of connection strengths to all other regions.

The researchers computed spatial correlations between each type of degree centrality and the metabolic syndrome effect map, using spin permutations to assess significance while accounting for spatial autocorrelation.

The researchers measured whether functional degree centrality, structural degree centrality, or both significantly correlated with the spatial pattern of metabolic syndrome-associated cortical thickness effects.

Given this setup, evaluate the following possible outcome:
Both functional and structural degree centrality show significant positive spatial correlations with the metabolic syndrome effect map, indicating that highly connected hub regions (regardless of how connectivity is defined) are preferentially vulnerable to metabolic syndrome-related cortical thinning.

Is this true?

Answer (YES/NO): NO